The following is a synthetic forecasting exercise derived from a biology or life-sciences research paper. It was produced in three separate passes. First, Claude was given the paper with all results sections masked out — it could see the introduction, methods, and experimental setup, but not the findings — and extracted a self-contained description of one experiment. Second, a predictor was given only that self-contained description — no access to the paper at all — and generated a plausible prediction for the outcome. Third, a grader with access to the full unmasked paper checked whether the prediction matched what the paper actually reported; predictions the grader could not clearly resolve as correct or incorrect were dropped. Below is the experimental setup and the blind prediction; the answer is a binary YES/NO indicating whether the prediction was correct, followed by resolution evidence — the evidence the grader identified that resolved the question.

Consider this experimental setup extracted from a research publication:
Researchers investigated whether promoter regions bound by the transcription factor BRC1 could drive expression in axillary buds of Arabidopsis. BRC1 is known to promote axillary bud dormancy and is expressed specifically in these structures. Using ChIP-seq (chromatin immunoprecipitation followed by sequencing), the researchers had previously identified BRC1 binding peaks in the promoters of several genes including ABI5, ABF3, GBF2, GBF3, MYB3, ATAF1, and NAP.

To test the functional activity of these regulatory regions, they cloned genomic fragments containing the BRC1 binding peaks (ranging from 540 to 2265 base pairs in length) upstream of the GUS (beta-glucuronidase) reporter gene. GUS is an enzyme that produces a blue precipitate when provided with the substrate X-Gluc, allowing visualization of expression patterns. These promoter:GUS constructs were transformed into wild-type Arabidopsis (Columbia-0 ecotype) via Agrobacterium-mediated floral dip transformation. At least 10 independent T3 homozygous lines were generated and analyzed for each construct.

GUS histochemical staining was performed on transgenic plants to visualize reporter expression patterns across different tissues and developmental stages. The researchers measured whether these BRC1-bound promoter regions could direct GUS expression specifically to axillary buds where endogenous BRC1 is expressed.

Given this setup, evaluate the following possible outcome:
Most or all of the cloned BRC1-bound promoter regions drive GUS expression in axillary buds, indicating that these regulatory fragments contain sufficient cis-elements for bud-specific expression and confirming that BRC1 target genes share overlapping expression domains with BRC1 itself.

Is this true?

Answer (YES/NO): YES